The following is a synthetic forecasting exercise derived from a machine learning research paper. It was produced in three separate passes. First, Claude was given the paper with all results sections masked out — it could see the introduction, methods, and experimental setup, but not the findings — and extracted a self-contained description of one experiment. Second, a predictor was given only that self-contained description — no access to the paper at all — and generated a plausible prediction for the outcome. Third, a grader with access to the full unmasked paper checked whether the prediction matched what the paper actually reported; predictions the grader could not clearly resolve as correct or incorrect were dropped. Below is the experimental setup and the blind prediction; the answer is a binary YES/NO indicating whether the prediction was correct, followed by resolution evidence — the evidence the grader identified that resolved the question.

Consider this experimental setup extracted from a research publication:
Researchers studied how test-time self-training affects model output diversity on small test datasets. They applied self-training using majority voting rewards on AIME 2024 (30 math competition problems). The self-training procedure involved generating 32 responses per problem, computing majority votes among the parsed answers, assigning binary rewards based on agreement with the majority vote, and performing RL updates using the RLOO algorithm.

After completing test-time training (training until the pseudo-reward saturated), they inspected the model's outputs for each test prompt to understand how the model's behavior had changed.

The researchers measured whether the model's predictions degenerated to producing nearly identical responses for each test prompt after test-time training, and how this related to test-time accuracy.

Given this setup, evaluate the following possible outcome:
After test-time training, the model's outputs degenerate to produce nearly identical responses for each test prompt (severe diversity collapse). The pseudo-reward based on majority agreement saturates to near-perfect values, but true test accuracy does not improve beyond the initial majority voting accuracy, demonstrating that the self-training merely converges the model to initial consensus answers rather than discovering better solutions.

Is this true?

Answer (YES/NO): NO